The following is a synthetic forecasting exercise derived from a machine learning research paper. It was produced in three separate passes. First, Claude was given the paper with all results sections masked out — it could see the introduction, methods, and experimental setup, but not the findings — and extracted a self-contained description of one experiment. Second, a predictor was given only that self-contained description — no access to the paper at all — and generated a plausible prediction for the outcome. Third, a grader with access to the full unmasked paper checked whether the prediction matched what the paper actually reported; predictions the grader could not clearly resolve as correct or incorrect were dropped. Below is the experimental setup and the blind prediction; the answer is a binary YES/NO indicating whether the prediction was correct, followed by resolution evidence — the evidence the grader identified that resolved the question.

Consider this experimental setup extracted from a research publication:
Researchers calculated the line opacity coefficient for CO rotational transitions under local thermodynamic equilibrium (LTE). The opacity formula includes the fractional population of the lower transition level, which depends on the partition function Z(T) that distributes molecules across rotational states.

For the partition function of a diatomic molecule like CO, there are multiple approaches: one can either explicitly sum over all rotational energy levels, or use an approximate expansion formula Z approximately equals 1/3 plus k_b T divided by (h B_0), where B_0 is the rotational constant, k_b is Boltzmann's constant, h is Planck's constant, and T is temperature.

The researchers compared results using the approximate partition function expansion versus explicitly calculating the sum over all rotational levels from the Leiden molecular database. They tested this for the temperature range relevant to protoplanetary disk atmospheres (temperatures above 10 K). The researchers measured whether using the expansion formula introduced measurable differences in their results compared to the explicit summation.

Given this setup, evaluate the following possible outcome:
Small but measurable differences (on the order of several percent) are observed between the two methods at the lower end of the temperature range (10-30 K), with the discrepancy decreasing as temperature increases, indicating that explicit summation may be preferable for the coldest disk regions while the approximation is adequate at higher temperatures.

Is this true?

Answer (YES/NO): NO